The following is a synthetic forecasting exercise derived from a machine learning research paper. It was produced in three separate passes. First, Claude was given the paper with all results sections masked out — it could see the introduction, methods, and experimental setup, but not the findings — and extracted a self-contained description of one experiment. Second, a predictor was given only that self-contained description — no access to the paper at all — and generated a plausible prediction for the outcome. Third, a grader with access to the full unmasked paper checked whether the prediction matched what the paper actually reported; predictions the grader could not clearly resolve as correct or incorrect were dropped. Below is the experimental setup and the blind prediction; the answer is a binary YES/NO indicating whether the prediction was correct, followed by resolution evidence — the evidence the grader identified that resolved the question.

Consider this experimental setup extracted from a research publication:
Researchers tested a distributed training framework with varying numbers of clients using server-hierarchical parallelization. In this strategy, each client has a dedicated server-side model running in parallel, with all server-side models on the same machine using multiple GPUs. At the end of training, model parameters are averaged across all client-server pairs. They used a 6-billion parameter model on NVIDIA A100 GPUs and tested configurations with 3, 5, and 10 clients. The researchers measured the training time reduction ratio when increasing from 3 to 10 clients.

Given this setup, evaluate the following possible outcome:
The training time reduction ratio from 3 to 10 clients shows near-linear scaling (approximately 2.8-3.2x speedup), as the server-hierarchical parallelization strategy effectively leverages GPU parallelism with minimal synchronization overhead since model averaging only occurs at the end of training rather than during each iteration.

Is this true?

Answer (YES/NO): NO